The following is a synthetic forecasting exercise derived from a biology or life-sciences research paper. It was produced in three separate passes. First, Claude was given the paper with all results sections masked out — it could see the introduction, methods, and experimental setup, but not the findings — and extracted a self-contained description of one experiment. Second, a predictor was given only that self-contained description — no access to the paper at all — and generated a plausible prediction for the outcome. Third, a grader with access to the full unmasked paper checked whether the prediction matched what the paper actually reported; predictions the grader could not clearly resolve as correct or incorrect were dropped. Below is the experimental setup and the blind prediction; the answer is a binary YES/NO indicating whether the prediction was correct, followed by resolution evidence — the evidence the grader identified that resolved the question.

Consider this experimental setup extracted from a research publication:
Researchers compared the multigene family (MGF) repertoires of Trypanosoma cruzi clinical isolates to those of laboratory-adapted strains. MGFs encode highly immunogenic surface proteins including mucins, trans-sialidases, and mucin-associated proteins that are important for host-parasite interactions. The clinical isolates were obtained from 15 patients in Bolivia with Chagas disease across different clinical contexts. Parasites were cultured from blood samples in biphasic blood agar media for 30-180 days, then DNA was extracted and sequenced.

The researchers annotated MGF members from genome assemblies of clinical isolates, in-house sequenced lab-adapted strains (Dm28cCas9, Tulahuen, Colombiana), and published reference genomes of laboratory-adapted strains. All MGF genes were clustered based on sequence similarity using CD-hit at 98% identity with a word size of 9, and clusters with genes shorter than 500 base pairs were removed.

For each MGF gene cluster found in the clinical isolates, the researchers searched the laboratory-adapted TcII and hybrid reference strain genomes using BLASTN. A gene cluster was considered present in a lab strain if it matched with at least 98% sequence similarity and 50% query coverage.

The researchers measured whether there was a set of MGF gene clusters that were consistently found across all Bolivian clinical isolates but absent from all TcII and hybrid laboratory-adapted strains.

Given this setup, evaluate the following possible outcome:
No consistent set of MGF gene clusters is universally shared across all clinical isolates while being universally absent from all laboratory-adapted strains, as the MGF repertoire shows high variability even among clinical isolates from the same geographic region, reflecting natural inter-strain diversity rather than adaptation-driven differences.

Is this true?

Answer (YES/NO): NO